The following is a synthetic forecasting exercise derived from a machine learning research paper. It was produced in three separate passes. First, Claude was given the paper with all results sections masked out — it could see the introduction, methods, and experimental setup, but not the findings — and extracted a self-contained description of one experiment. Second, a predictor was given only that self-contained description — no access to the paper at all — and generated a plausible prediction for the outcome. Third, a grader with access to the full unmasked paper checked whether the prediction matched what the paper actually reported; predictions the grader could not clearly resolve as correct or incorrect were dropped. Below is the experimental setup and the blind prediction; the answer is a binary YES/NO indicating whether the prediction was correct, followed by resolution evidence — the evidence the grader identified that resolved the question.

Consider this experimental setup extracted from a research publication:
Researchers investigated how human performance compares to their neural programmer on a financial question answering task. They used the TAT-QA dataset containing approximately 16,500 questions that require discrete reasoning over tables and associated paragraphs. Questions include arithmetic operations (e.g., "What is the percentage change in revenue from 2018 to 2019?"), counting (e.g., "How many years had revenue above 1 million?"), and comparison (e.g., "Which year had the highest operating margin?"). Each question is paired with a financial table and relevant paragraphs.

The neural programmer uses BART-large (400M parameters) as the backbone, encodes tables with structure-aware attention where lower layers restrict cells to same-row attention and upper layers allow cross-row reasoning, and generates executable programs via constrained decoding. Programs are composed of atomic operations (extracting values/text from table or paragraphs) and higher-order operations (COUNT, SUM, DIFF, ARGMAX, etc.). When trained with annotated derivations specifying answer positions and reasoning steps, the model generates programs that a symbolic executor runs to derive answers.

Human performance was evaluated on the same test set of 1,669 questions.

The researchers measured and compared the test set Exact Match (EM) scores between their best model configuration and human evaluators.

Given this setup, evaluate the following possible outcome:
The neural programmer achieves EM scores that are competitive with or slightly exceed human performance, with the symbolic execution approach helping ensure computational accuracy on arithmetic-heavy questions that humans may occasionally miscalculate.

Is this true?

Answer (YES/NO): NO